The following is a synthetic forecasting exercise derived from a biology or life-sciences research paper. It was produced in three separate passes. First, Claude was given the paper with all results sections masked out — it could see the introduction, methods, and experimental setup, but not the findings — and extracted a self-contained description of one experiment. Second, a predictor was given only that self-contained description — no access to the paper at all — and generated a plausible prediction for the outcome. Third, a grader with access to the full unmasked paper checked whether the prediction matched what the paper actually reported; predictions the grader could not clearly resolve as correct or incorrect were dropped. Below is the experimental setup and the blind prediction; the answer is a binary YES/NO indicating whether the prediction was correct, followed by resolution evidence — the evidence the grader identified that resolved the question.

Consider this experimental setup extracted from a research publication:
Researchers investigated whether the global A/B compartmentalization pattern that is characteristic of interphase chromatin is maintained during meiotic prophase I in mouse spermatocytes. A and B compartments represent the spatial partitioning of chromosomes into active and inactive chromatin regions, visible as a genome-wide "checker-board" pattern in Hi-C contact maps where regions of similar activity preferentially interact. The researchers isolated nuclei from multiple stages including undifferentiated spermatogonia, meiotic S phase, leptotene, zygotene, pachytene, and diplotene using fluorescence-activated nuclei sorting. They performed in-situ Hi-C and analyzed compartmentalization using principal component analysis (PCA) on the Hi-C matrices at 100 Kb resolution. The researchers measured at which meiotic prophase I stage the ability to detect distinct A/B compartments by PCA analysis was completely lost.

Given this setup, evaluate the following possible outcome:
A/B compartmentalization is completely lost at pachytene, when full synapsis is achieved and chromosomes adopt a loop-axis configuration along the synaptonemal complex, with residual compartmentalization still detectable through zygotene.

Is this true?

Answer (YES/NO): YES